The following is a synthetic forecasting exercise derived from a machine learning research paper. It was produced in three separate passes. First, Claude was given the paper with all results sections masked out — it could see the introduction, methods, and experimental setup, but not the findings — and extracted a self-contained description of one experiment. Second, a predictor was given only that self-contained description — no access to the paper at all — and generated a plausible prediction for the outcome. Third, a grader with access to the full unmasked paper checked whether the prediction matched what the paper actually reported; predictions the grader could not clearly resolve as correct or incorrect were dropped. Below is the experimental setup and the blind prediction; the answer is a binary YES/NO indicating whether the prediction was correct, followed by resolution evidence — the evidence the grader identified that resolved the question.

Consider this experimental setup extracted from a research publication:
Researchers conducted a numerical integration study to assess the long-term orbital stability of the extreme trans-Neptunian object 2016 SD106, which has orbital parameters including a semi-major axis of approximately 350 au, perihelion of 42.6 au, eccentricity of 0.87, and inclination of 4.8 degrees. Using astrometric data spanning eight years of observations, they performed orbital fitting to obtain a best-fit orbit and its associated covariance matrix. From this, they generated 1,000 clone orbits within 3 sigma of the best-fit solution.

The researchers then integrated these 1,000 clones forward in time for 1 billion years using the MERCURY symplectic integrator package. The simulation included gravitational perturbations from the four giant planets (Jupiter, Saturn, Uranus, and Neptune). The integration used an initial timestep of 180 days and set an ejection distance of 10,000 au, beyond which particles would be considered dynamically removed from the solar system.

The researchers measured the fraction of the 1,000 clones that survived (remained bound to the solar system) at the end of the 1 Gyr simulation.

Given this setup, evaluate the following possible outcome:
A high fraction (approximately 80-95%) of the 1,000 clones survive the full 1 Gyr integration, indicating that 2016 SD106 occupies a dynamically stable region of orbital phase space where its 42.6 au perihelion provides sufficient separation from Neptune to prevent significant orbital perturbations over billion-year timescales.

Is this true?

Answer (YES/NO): NO